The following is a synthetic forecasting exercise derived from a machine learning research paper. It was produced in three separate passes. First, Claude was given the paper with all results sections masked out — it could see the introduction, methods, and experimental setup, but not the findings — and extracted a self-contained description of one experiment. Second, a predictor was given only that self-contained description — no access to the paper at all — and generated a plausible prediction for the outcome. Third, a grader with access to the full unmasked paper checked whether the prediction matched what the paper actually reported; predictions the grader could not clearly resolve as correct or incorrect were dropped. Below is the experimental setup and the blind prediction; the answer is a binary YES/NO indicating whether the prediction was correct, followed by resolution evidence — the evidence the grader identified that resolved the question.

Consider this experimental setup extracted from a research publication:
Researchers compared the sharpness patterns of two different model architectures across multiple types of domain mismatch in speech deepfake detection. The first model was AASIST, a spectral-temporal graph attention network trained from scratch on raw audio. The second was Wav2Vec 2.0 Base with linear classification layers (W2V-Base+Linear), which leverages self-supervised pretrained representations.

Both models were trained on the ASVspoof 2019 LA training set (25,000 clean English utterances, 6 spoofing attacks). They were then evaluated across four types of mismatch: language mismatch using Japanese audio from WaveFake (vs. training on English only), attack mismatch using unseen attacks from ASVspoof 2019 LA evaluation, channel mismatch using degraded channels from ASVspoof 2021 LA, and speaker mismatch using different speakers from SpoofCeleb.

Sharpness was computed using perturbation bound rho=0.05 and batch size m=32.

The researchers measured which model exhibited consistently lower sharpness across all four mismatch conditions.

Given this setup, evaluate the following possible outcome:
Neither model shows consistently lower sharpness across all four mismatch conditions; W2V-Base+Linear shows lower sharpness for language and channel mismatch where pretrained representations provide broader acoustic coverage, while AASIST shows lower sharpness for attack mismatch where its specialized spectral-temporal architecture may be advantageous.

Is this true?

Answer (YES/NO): NO